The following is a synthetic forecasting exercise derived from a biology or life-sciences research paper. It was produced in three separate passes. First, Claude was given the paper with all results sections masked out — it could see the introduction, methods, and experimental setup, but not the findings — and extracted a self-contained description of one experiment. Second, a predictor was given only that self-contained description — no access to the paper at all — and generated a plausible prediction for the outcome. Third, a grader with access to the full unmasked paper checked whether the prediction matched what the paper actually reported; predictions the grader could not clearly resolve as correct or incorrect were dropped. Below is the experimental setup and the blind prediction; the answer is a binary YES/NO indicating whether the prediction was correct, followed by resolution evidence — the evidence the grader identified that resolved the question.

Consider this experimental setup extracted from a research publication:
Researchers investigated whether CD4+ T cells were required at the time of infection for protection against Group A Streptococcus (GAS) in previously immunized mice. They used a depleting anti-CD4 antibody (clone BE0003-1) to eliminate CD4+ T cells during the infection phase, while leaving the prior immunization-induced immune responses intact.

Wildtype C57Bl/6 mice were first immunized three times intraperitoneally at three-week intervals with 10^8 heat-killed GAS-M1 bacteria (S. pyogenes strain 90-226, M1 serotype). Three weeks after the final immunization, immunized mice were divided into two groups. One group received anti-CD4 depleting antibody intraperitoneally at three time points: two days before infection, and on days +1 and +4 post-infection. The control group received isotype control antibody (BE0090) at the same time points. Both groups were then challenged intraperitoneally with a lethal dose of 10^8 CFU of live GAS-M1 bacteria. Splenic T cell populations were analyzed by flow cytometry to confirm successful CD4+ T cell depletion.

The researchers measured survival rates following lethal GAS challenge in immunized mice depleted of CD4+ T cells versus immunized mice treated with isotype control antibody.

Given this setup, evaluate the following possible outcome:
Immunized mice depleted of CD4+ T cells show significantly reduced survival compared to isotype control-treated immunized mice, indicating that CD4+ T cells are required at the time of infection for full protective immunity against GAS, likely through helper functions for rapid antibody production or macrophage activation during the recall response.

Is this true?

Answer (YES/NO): NO